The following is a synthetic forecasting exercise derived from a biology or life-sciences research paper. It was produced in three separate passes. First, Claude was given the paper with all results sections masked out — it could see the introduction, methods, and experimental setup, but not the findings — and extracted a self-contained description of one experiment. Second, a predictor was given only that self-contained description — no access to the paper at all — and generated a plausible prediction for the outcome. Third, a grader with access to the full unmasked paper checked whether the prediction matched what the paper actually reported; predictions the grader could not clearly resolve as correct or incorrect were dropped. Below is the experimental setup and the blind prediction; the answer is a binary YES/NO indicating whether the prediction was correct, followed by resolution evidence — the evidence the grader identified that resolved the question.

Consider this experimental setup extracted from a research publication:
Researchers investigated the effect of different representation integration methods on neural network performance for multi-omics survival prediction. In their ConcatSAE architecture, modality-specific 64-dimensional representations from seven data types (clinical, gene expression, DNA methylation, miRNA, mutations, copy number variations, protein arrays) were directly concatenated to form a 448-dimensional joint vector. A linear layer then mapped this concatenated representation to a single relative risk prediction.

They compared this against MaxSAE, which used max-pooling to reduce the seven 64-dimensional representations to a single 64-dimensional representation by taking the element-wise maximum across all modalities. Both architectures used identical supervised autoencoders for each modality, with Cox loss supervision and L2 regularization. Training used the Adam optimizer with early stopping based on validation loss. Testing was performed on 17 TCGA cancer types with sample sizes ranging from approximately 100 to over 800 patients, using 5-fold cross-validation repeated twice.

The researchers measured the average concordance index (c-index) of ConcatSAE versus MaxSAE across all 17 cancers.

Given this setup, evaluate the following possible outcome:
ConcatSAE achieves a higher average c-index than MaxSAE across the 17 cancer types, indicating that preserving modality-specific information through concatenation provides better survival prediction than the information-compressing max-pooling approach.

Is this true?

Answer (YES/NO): NO